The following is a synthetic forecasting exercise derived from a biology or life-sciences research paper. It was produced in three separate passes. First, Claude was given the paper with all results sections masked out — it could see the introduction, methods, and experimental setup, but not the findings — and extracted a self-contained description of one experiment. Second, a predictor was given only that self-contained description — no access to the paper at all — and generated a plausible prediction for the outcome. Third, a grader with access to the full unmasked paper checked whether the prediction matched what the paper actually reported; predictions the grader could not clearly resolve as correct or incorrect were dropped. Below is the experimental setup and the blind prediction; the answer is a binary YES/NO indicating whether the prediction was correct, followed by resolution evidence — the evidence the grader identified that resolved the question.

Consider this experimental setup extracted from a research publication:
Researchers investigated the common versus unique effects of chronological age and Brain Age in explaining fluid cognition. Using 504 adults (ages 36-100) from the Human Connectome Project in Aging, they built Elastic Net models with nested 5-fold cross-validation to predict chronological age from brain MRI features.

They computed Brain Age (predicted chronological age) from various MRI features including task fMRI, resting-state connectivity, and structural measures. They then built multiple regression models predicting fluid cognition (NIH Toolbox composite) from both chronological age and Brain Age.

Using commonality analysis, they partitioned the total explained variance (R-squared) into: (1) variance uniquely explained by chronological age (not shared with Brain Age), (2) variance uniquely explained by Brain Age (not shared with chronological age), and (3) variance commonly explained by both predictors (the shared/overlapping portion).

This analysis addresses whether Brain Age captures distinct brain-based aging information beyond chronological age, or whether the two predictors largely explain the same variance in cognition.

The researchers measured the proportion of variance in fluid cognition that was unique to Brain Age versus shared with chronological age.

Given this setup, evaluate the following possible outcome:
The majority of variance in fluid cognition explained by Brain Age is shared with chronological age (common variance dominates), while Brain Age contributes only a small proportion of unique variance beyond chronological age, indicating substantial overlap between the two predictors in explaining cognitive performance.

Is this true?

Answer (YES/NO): YES